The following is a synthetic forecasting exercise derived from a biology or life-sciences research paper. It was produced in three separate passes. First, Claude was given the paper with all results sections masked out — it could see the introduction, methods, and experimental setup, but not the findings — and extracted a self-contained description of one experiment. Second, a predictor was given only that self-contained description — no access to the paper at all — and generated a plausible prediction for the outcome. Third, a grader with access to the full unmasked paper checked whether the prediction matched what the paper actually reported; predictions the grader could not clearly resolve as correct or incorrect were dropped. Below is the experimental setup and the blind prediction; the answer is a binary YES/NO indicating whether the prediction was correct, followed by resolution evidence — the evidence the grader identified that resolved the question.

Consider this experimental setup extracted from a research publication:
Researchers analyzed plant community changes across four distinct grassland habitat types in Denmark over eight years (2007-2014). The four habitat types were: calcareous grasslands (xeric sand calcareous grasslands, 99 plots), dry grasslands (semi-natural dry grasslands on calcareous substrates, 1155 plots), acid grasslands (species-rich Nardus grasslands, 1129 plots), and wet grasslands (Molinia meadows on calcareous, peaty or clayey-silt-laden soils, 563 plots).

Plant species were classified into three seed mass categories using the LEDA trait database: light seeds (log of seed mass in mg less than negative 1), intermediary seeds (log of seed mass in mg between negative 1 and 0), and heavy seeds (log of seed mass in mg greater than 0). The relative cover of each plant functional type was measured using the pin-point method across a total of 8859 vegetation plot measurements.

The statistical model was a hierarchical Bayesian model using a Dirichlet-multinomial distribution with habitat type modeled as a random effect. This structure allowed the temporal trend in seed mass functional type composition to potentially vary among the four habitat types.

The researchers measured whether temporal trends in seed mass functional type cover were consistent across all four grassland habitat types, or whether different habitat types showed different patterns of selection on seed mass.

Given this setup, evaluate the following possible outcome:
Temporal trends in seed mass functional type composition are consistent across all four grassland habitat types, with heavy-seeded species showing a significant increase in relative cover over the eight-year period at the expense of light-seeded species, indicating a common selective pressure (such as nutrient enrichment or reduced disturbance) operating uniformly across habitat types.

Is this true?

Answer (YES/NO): NO